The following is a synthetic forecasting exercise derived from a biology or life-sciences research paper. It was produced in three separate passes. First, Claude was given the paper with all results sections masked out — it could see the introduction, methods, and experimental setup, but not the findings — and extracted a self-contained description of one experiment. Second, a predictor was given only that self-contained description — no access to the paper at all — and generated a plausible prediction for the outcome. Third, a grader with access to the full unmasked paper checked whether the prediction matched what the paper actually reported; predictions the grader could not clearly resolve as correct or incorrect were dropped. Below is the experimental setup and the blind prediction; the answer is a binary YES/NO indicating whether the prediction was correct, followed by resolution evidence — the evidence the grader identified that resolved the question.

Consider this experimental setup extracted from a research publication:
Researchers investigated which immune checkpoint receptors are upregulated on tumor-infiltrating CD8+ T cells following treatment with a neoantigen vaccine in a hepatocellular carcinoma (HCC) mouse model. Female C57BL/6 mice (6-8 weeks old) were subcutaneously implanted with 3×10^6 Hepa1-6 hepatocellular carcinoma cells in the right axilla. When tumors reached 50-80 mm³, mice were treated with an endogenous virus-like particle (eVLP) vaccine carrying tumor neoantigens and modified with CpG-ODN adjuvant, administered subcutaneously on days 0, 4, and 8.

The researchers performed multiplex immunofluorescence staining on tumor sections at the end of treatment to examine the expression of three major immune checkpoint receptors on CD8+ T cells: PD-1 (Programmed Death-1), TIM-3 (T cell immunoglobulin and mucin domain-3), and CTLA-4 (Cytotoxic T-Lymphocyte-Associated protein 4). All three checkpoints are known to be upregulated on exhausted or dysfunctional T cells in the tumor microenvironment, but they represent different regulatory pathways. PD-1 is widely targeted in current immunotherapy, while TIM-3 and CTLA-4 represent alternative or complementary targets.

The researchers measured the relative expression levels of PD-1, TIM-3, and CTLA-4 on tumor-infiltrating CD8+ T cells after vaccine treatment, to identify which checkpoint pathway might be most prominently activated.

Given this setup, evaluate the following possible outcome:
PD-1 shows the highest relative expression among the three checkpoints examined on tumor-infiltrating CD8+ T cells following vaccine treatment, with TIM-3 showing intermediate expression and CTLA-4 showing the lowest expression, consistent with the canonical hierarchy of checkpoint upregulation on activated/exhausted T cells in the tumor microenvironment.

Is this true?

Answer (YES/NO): NO